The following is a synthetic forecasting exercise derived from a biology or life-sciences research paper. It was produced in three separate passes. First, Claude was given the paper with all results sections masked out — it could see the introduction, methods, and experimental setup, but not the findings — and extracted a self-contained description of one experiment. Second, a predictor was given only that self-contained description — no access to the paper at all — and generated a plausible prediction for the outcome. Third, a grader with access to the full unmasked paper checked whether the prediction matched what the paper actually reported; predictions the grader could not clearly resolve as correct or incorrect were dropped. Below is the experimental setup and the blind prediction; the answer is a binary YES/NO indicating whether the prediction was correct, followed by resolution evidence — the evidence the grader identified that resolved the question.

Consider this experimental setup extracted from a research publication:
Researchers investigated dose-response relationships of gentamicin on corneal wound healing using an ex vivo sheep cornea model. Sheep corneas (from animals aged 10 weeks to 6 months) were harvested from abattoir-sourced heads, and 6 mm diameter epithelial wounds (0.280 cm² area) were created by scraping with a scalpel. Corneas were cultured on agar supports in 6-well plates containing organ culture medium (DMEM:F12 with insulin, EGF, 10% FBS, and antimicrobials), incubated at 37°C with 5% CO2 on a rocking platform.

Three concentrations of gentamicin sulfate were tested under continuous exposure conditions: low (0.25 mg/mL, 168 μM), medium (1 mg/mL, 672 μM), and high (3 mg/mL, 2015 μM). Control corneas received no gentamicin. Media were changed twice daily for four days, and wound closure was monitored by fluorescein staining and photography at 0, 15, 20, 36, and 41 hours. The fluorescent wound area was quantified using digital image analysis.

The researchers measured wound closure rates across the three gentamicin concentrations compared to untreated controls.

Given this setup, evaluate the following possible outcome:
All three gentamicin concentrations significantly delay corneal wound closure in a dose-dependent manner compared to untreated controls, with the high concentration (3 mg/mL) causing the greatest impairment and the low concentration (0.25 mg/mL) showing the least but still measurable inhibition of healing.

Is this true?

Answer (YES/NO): NO